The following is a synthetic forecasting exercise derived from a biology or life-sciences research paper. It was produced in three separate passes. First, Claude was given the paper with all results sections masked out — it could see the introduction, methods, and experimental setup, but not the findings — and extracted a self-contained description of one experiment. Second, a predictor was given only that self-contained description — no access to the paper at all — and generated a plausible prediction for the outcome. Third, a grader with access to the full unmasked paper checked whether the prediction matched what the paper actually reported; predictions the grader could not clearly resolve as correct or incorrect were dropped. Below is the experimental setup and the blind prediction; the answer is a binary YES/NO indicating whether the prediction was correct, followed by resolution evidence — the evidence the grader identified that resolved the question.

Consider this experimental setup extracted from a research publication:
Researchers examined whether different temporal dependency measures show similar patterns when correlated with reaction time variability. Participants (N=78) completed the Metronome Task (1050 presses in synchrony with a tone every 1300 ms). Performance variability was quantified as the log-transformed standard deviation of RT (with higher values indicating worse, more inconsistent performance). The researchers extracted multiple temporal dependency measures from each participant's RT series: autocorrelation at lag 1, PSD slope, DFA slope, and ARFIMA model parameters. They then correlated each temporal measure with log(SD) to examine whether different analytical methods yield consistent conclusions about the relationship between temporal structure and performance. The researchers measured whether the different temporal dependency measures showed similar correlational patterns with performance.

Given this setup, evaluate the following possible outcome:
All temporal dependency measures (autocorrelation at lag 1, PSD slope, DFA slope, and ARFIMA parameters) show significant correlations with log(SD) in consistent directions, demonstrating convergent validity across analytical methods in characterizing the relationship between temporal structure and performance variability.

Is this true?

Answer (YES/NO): NO